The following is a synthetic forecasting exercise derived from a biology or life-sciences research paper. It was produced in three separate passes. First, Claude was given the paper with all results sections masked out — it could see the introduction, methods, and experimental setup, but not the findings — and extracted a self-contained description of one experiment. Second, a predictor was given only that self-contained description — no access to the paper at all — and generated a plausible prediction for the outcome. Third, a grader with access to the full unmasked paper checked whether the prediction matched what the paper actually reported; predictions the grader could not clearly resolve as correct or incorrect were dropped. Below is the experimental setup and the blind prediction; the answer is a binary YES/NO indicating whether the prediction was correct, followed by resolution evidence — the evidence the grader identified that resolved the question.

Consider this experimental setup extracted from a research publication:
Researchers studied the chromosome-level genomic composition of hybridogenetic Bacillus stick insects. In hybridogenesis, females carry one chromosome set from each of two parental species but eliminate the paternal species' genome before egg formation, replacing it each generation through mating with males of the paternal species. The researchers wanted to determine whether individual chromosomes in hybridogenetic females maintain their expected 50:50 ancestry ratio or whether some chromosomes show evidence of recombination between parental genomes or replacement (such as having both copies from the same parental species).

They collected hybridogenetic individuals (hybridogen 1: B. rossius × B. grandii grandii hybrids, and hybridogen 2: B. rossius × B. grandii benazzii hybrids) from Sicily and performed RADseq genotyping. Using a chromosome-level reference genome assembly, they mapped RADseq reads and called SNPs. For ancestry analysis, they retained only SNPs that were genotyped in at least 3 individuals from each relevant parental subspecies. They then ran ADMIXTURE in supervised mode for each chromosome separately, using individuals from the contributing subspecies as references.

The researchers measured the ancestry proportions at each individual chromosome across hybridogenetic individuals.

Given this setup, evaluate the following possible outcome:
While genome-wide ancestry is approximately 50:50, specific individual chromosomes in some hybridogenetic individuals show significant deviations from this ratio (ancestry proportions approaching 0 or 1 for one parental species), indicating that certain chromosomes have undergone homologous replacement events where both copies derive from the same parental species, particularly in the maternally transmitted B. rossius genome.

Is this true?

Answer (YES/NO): NO